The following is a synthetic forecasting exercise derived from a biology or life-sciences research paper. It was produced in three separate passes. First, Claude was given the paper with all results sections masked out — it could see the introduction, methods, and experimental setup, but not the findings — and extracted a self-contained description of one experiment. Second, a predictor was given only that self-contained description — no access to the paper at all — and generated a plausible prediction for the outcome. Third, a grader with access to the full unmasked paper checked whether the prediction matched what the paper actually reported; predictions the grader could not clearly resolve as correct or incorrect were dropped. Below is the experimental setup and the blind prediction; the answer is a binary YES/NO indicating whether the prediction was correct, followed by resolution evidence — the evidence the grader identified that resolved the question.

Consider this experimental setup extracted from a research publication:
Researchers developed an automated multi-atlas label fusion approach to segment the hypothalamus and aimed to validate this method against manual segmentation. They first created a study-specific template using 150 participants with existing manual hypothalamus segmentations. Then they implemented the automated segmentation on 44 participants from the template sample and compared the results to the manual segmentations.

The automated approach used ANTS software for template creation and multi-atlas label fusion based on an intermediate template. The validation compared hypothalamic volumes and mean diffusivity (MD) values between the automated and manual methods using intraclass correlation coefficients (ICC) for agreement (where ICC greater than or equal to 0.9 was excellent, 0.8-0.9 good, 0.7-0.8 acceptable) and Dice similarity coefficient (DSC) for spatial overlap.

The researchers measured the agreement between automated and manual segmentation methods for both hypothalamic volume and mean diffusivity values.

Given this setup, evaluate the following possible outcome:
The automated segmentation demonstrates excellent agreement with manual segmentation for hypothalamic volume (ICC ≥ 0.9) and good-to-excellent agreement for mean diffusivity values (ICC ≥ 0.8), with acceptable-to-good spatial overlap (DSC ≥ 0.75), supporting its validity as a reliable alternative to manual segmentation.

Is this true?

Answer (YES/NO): NO